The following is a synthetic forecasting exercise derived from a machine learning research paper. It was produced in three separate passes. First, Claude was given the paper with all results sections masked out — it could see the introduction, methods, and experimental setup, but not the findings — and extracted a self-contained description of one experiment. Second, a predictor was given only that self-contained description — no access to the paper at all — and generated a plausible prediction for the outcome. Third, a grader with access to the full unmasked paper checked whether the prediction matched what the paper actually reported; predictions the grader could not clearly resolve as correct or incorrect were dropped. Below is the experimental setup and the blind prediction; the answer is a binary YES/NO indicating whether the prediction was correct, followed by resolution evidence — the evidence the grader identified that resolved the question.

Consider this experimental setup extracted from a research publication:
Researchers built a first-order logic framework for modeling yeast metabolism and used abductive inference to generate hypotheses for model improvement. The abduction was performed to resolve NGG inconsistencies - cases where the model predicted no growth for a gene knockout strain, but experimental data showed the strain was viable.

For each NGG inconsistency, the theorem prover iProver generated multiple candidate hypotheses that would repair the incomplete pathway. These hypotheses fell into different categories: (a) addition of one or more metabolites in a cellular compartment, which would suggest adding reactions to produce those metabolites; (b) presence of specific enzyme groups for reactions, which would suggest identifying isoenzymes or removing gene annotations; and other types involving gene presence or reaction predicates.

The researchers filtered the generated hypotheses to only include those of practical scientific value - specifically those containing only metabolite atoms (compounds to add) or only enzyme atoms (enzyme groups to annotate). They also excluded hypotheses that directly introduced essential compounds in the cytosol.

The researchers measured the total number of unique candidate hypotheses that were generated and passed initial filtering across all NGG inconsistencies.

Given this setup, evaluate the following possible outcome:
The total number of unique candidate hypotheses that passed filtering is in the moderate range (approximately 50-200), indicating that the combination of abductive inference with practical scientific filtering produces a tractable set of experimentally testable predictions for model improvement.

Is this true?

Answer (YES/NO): NO